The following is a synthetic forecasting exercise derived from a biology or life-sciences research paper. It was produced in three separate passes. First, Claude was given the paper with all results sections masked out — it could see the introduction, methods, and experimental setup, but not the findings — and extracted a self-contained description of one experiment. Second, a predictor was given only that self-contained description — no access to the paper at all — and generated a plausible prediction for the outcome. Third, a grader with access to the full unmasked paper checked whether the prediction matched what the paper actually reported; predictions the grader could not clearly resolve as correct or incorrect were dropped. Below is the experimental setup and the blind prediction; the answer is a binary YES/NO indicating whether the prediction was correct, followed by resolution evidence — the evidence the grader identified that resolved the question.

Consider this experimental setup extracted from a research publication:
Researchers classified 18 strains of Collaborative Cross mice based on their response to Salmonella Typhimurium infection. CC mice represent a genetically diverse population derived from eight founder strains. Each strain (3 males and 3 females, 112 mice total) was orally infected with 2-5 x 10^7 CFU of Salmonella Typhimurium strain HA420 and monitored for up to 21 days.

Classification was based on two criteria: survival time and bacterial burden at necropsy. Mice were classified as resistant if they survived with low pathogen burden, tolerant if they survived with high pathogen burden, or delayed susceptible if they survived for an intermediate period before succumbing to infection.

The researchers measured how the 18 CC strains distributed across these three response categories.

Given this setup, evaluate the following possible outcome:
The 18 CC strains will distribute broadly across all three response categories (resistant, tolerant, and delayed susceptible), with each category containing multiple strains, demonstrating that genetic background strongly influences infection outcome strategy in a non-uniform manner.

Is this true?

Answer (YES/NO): YES